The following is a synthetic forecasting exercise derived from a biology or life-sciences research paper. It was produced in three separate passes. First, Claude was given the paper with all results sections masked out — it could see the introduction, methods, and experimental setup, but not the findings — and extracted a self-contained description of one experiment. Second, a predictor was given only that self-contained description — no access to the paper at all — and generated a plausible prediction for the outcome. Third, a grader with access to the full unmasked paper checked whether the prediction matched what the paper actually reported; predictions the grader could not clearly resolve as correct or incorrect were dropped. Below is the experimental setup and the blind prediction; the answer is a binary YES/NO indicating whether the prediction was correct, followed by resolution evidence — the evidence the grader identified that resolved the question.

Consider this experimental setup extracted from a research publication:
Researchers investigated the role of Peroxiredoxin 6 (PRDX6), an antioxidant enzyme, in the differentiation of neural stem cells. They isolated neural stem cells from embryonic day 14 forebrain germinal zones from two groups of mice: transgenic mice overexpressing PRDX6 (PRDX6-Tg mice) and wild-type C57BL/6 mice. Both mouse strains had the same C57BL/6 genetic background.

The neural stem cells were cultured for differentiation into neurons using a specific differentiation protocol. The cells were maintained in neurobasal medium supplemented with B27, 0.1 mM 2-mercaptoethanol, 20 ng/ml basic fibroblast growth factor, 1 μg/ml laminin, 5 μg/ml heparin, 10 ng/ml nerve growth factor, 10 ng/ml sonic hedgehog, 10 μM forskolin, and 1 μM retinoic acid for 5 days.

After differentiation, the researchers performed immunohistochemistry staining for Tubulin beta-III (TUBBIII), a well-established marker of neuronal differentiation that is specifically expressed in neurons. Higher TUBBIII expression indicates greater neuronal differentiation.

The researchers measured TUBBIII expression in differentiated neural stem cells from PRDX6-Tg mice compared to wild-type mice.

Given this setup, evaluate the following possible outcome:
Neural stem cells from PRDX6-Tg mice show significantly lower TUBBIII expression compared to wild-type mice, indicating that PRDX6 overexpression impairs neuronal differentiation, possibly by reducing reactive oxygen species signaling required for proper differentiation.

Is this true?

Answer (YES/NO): NO